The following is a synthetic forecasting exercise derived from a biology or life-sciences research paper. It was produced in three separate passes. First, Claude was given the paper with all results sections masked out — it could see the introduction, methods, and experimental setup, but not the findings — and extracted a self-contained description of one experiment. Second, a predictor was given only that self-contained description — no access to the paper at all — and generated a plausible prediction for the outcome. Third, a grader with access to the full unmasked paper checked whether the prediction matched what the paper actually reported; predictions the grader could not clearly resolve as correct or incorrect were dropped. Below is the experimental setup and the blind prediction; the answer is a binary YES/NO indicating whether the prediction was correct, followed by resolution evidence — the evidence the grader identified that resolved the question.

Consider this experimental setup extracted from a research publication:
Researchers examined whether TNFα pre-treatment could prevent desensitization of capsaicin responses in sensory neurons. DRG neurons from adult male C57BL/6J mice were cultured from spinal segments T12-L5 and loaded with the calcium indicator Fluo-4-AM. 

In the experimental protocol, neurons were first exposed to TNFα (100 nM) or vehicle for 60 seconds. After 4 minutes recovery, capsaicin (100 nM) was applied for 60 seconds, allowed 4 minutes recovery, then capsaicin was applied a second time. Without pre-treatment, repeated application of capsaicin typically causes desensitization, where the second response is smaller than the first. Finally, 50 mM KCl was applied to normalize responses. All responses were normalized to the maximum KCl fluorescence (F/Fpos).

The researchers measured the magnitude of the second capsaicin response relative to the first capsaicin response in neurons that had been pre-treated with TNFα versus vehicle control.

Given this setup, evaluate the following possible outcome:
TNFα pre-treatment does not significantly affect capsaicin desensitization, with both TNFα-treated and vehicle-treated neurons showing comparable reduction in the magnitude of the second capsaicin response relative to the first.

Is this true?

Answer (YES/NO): NO